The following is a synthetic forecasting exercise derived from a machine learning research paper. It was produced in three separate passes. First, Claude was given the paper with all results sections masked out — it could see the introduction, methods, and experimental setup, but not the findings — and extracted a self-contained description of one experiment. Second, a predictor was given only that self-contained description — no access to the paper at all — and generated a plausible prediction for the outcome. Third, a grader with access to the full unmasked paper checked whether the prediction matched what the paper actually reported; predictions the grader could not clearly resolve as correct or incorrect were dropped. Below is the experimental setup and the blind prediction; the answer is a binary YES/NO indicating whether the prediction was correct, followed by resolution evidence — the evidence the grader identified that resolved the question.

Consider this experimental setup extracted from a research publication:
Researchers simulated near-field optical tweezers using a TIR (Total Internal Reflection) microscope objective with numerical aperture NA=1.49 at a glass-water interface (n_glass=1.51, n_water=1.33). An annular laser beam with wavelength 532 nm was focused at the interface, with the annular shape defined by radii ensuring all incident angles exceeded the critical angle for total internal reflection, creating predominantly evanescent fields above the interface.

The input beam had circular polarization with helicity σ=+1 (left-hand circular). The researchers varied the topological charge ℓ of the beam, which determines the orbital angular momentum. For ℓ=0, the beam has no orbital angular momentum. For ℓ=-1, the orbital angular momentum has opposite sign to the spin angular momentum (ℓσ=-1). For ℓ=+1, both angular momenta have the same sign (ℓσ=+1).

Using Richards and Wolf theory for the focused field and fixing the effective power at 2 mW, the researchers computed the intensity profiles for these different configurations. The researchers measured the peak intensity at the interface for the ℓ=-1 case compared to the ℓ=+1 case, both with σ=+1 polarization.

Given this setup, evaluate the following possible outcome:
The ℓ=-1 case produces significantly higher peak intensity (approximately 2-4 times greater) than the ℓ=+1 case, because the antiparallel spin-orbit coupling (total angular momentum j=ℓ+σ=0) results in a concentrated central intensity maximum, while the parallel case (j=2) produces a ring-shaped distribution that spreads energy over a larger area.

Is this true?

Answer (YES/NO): YES